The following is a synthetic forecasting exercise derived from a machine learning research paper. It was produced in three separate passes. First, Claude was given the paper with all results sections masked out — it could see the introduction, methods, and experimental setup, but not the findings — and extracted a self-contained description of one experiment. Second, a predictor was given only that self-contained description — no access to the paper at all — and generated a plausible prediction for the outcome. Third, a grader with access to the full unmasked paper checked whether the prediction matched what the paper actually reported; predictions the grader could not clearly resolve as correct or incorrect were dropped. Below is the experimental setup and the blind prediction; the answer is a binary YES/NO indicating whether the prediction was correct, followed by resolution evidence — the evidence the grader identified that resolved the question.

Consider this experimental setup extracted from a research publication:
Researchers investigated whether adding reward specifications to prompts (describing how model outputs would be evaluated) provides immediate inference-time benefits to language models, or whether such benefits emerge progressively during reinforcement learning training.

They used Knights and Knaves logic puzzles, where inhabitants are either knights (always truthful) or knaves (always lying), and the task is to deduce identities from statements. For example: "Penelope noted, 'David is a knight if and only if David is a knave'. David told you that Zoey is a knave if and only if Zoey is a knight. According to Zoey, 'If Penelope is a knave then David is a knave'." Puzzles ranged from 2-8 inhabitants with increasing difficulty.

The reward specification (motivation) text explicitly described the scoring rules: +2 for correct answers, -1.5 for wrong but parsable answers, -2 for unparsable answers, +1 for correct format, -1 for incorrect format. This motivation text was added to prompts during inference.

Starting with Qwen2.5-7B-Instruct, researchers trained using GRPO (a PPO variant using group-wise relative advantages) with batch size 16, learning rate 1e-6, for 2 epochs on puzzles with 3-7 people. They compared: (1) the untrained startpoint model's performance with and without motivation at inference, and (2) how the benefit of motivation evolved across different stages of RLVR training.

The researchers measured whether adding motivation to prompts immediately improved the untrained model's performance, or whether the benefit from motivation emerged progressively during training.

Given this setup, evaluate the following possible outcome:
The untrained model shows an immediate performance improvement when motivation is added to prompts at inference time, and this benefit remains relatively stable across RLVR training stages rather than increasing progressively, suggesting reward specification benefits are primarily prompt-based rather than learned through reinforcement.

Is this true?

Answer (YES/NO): NO